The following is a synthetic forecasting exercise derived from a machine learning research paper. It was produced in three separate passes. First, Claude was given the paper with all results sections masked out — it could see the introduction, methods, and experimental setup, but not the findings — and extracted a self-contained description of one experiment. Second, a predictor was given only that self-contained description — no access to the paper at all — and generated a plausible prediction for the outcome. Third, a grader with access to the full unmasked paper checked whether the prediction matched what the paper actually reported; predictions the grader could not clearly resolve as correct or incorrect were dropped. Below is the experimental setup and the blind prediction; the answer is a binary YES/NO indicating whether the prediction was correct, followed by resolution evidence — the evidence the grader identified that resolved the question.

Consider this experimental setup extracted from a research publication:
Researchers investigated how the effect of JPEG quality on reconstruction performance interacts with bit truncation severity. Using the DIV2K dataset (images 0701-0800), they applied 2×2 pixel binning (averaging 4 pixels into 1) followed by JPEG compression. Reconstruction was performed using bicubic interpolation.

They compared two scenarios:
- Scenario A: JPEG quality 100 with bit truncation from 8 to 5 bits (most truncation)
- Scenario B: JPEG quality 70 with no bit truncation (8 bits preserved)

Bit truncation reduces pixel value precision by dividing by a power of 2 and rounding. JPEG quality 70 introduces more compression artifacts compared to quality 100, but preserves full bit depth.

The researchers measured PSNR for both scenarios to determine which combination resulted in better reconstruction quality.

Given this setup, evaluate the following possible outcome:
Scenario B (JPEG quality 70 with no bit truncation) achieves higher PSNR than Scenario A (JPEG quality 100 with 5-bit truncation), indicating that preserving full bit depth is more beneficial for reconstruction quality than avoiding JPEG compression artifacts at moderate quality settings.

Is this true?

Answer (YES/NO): YES